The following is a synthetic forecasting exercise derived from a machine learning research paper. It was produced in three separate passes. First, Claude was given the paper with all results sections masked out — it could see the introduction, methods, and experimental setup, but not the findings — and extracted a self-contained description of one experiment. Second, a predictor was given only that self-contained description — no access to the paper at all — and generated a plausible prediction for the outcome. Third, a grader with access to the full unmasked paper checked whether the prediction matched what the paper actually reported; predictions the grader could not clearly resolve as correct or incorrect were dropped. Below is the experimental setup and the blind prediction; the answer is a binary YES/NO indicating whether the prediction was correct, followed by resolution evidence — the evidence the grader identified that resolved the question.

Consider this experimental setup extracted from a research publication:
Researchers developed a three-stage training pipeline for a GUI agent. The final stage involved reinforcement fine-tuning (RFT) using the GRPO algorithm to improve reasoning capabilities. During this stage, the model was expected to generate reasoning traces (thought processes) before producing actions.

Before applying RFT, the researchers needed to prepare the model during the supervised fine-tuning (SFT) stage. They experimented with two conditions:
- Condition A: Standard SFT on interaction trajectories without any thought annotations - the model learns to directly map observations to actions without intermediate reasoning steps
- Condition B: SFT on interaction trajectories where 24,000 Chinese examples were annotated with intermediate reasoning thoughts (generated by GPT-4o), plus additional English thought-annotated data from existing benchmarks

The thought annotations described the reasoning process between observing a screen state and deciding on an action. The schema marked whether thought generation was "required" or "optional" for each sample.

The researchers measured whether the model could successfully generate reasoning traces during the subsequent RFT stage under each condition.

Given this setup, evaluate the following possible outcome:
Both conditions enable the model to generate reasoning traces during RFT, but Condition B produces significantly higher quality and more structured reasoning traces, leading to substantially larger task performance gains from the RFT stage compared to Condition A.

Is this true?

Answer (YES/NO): NO